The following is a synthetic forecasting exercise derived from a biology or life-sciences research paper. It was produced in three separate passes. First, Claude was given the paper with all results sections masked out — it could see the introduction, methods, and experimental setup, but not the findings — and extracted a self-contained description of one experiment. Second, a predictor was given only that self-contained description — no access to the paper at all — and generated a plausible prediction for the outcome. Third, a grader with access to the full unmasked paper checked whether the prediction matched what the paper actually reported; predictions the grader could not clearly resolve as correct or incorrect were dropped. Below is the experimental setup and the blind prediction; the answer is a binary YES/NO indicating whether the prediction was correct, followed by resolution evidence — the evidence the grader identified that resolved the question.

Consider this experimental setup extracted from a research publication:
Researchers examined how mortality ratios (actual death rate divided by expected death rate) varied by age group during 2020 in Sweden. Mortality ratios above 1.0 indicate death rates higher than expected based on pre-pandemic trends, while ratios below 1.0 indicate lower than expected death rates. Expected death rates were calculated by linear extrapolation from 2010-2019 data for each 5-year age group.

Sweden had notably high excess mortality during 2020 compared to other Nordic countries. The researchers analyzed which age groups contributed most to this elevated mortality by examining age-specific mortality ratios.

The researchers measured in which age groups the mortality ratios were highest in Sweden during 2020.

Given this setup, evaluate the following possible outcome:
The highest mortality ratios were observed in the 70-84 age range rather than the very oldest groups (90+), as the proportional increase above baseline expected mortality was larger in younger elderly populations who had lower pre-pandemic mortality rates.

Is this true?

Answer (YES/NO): NO